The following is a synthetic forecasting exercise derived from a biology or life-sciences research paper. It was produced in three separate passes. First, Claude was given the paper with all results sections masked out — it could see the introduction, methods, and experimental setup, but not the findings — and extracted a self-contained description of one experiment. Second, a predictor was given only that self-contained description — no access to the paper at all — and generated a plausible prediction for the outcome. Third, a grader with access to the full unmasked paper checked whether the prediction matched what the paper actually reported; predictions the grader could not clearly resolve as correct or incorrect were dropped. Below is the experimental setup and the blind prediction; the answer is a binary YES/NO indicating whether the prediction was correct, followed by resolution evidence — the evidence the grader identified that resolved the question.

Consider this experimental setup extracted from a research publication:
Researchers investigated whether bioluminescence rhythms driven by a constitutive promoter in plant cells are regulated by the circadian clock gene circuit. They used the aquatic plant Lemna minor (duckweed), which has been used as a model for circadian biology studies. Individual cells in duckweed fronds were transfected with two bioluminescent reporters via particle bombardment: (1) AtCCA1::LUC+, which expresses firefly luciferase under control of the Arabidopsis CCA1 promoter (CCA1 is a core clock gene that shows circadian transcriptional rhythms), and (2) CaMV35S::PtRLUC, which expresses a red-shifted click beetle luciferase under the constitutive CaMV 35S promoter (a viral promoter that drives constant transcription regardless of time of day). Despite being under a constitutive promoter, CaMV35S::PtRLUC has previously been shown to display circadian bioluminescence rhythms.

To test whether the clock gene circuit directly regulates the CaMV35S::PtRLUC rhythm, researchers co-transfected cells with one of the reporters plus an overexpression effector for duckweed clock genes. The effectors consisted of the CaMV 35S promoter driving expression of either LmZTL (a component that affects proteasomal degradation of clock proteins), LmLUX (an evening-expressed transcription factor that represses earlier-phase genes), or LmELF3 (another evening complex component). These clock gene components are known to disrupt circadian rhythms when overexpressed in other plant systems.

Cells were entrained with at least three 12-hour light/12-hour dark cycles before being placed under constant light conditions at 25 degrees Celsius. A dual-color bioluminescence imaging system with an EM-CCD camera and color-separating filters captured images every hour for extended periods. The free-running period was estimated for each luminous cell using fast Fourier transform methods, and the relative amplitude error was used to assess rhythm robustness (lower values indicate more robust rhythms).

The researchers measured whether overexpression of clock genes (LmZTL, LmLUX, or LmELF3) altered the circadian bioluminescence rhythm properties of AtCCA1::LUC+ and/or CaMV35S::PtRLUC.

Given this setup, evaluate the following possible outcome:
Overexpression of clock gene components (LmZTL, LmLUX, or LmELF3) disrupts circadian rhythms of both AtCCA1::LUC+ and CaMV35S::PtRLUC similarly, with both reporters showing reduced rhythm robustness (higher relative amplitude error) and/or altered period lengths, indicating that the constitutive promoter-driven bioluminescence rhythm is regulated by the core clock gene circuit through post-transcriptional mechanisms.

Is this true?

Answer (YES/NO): NO